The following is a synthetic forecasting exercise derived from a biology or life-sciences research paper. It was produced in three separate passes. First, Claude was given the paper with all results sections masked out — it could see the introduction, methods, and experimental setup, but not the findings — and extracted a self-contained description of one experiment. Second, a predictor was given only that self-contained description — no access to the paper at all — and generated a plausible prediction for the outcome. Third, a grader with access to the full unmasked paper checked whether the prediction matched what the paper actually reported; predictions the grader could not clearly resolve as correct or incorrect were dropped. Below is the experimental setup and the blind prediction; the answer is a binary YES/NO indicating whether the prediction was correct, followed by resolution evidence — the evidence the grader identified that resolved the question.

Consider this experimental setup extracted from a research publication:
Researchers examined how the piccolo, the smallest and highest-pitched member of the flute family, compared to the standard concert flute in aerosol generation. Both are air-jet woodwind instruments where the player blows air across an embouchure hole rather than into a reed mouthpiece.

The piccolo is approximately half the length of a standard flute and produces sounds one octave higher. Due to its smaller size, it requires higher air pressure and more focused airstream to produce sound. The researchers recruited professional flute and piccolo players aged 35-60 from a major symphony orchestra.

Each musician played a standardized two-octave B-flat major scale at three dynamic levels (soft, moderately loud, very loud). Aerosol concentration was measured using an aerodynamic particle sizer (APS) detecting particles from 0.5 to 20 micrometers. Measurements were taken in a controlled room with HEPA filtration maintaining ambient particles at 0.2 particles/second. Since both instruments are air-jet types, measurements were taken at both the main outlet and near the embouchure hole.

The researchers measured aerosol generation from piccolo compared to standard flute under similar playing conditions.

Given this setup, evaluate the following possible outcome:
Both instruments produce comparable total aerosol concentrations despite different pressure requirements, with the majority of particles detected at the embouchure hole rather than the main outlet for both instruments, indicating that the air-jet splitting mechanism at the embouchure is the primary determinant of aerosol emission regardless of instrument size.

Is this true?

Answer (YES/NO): NO